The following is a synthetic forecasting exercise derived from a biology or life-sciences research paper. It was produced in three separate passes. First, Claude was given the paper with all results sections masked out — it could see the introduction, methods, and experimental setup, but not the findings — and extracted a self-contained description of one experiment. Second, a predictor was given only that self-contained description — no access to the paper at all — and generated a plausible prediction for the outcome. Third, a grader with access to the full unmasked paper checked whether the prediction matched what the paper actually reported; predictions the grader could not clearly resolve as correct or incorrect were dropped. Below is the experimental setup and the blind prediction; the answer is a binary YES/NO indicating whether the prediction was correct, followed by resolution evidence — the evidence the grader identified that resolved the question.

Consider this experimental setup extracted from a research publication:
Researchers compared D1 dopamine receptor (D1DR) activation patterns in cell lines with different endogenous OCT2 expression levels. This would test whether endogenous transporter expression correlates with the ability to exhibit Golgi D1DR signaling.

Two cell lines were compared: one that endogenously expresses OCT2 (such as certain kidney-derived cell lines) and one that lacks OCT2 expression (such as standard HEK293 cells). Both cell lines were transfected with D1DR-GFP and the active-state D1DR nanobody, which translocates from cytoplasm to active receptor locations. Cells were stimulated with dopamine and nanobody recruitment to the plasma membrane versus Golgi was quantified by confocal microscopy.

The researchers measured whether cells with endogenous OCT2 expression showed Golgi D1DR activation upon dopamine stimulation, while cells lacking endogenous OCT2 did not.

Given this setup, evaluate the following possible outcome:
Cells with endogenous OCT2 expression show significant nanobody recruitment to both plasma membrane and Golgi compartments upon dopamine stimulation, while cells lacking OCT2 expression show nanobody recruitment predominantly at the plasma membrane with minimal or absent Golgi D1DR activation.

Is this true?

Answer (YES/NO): YES